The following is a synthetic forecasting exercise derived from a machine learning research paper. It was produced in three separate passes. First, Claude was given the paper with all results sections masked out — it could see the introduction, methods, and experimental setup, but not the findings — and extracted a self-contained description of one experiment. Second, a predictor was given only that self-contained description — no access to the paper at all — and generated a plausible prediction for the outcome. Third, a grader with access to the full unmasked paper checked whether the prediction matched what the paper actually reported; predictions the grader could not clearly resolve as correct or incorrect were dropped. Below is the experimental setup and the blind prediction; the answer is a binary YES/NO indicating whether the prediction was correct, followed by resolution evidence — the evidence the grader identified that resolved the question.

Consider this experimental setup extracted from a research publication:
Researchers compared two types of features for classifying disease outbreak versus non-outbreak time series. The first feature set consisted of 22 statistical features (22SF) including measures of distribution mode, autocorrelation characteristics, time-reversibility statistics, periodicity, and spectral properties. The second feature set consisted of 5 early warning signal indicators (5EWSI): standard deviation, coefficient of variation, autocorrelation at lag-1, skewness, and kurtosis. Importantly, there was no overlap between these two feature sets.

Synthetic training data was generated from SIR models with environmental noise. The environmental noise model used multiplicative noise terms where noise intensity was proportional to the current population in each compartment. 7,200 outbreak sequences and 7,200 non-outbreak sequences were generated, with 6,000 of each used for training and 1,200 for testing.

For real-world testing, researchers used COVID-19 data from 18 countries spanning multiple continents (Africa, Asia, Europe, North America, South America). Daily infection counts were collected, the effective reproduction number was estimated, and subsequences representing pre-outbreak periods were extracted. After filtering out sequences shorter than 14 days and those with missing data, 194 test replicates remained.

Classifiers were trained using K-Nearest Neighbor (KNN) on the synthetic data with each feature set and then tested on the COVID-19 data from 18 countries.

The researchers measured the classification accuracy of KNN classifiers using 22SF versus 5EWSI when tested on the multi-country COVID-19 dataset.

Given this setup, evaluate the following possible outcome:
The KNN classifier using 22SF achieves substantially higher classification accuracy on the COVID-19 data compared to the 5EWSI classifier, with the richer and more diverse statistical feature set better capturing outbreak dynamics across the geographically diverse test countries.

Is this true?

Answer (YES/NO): NO